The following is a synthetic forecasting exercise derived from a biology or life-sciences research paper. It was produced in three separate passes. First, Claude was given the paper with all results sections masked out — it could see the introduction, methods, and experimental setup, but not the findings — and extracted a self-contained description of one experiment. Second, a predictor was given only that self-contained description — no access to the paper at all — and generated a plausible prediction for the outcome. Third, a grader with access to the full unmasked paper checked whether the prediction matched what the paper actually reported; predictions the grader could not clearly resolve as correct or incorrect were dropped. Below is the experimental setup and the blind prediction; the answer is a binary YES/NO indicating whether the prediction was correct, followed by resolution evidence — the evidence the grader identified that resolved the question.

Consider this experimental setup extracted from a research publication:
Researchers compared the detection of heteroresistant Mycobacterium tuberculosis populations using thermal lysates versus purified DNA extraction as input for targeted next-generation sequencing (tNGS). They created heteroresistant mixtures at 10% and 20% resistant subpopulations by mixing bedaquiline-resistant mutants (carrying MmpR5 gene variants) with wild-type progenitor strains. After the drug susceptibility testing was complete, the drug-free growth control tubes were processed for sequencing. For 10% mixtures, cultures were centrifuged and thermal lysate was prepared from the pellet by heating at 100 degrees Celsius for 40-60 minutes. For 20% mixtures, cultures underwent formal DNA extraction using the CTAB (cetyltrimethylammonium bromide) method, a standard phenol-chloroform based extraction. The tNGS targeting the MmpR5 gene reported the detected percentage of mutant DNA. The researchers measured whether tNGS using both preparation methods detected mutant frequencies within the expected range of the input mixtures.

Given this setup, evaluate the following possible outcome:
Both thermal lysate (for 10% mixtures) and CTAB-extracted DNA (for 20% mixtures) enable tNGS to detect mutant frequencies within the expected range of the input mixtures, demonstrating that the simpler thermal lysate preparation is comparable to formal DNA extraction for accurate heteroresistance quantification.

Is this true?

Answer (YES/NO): NO